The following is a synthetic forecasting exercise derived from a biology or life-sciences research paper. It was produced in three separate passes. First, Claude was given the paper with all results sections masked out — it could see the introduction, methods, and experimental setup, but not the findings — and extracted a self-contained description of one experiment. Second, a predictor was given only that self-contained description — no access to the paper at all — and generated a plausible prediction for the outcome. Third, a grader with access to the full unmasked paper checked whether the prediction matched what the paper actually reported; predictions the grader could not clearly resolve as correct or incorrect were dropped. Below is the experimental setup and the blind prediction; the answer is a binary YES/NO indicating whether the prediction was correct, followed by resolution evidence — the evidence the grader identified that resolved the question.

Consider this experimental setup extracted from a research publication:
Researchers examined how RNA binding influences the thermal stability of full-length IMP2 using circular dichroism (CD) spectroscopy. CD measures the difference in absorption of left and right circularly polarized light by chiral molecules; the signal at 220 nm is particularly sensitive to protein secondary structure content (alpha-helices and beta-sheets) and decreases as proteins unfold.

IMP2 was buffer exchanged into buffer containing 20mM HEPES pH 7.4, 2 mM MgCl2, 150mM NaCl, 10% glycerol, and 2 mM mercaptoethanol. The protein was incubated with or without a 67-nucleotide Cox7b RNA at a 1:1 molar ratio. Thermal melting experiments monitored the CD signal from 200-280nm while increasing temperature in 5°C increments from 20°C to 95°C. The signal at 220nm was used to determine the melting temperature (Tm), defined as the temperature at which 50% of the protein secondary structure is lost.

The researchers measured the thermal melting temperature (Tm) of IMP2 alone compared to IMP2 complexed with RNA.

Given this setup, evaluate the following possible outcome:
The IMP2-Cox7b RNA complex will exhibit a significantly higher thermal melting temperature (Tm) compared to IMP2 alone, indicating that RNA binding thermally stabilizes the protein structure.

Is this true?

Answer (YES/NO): NO